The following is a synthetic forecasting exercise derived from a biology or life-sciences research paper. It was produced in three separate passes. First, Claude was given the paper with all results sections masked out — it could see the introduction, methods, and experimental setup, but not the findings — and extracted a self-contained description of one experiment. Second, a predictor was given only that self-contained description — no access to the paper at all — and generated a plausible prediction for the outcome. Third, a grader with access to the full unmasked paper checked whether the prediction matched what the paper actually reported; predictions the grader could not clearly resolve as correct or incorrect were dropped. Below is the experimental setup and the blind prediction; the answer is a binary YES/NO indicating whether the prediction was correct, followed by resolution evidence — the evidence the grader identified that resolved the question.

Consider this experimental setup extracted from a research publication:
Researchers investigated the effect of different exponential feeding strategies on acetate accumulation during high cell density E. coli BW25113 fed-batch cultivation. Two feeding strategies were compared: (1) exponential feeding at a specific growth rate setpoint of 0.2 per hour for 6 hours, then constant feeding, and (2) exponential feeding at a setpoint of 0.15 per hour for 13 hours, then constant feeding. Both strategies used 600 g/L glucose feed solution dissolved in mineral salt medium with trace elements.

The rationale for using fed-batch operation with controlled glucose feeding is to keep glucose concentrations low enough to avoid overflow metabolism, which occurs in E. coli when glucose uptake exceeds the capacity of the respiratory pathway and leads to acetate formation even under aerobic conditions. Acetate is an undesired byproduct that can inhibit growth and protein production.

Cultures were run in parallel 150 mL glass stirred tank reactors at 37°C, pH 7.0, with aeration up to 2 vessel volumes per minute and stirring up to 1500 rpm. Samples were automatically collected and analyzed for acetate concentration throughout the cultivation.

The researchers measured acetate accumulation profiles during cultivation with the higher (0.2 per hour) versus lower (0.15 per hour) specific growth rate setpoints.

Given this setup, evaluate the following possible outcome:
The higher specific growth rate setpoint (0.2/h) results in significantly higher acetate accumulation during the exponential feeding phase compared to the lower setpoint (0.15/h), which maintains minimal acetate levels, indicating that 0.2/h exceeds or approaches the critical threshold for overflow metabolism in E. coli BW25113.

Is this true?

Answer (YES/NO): NO